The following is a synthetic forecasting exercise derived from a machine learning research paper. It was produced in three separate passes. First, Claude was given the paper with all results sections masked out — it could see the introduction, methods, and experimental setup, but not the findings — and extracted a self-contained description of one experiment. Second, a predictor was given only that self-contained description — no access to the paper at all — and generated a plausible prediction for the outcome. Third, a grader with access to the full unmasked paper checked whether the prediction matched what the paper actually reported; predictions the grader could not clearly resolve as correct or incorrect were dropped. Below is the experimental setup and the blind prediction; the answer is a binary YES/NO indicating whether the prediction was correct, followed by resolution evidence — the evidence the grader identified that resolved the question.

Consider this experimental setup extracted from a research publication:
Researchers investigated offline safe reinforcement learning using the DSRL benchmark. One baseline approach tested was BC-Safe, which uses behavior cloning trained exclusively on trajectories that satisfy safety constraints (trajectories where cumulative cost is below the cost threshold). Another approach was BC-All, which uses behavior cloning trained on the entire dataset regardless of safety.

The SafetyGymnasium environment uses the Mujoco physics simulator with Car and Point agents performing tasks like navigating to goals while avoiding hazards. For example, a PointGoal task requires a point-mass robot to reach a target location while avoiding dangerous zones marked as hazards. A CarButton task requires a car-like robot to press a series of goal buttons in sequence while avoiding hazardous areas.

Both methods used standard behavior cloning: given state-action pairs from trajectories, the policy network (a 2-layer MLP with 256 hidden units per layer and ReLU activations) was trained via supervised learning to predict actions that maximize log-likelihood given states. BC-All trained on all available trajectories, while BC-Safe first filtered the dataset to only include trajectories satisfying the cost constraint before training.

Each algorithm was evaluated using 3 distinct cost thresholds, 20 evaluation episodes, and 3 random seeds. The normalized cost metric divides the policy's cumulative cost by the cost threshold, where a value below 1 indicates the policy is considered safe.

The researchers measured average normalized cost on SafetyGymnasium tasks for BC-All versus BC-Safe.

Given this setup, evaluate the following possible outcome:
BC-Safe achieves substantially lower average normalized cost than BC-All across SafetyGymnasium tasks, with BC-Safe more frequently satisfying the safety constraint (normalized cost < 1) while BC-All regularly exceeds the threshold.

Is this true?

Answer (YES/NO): YES